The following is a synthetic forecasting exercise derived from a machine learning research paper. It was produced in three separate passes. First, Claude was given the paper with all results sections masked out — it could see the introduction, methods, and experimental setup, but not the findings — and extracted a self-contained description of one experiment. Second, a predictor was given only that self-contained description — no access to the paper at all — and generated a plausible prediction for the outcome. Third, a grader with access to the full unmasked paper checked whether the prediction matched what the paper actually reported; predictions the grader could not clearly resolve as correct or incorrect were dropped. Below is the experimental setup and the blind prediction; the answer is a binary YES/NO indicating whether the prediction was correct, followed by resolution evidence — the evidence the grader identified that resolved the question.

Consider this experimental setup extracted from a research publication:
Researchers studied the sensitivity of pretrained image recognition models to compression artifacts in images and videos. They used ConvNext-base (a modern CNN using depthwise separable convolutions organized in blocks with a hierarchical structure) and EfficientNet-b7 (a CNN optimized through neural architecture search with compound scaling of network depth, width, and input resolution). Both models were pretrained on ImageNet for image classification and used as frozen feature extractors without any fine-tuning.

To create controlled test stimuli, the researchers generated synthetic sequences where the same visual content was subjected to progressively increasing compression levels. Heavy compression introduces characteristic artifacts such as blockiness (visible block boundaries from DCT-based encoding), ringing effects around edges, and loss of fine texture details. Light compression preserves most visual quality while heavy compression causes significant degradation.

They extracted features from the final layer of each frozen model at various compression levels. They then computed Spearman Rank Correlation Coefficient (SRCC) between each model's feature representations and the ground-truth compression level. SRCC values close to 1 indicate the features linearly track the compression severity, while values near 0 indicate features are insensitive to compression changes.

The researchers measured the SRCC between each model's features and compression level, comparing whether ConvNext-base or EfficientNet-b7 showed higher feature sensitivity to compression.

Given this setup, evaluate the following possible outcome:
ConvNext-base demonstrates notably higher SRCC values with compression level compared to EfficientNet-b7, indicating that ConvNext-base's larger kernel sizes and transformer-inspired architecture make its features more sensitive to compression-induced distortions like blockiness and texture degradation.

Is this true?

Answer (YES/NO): YES